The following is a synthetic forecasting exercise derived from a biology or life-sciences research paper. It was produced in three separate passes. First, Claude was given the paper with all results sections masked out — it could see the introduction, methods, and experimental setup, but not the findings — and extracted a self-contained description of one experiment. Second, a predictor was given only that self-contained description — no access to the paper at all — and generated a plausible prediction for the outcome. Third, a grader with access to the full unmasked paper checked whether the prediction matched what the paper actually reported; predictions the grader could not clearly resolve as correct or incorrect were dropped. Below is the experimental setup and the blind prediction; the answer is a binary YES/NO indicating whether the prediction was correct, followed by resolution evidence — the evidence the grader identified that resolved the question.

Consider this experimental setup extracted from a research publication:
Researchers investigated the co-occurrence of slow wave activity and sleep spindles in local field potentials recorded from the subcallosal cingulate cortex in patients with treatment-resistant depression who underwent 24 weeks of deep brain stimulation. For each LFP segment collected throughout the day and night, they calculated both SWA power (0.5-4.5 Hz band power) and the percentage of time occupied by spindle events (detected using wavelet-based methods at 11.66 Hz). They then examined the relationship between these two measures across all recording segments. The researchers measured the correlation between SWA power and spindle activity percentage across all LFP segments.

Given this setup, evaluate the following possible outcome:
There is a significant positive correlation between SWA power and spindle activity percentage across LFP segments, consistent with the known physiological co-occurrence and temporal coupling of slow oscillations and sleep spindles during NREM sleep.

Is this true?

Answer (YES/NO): YES